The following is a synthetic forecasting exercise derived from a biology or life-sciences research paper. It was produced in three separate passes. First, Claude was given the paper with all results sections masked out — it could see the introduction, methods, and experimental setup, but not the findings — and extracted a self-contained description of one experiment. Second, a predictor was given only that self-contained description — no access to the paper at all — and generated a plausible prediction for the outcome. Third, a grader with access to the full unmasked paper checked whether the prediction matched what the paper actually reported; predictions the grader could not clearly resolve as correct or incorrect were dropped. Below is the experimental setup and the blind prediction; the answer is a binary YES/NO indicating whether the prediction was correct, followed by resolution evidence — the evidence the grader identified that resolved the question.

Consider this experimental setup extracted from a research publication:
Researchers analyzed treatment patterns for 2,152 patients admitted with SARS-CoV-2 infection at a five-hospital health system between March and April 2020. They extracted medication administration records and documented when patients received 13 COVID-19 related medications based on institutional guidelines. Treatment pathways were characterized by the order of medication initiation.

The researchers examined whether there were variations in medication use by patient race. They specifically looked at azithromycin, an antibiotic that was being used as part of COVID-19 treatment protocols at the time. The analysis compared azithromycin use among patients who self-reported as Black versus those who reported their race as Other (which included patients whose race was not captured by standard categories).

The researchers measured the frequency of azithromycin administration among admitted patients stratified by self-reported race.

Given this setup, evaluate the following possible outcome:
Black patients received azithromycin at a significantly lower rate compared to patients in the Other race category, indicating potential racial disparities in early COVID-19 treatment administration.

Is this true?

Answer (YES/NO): YES